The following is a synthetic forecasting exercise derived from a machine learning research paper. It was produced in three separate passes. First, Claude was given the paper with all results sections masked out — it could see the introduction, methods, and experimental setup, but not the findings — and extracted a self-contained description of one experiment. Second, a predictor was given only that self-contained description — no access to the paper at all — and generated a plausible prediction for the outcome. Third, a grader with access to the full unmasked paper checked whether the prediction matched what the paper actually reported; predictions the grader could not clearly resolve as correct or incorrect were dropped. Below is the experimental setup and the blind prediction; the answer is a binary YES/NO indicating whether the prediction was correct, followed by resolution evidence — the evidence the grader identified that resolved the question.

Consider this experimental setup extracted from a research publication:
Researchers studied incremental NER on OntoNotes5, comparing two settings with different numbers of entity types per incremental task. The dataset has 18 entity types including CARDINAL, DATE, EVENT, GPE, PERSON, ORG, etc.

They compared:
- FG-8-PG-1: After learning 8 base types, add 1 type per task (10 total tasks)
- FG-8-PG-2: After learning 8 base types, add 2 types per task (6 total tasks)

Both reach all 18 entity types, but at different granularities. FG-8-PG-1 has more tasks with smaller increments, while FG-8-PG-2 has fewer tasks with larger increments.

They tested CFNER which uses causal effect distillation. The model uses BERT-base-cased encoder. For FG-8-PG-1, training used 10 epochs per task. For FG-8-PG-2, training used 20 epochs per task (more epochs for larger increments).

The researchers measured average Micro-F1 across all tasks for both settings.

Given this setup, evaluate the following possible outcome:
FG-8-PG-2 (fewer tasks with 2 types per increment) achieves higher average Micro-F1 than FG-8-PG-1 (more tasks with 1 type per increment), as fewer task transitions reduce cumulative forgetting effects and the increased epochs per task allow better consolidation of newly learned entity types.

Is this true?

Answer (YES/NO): YES